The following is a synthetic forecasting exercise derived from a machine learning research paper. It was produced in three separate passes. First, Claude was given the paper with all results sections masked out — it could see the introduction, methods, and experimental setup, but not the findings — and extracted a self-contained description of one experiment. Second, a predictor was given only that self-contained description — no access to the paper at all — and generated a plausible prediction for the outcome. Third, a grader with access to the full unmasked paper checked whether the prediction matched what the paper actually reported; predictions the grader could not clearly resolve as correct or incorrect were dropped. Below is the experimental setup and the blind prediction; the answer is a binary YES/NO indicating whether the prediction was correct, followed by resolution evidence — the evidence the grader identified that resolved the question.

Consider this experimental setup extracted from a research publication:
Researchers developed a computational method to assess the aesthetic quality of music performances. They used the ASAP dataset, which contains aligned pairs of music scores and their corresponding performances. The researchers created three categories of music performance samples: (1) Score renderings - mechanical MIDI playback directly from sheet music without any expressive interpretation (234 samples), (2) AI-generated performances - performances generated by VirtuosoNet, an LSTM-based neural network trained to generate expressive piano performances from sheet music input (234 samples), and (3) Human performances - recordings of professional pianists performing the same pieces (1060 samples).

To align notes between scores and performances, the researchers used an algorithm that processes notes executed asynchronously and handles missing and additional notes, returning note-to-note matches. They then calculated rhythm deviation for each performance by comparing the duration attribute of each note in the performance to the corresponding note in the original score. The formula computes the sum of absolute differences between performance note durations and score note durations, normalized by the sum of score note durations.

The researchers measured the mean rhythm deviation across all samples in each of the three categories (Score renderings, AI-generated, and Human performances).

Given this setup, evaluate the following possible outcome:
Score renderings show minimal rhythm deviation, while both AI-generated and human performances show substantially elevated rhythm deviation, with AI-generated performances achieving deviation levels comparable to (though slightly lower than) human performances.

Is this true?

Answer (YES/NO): NO